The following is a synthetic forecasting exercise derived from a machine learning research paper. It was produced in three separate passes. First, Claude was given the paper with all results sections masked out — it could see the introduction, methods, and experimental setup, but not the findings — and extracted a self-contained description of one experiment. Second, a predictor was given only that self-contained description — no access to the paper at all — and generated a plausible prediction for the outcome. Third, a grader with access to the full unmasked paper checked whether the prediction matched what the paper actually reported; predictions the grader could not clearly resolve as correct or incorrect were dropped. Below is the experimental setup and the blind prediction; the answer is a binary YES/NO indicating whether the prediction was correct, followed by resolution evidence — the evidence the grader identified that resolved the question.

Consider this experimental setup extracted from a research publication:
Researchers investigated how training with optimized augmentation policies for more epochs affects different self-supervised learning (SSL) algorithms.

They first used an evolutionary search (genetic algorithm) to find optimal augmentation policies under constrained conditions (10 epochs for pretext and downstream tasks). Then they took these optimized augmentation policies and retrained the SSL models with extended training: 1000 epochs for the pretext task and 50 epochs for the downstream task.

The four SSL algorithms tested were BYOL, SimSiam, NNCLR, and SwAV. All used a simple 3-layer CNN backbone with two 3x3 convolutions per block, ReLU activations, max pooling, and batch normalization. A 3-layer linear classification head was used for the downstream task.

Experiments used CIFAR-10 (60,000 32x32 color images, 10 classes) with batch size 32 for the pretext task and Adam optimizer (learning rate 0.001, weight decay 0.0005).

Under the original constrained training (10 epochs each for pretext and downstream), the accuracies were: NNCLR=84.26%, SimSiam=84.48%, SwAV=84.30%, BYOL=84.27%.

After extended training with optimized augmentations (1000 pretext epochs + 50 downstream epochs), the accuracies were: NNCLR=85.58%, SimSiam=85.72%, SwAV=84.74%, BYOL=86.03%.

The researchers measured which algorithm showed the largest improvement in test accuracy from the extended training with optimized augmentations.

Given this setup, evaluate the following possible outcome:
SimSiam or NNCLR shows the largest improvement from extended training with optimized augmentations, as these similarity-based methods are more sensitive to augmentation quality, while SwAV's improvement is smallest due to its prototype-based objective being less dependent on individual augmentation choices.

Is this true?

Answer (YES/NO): NO